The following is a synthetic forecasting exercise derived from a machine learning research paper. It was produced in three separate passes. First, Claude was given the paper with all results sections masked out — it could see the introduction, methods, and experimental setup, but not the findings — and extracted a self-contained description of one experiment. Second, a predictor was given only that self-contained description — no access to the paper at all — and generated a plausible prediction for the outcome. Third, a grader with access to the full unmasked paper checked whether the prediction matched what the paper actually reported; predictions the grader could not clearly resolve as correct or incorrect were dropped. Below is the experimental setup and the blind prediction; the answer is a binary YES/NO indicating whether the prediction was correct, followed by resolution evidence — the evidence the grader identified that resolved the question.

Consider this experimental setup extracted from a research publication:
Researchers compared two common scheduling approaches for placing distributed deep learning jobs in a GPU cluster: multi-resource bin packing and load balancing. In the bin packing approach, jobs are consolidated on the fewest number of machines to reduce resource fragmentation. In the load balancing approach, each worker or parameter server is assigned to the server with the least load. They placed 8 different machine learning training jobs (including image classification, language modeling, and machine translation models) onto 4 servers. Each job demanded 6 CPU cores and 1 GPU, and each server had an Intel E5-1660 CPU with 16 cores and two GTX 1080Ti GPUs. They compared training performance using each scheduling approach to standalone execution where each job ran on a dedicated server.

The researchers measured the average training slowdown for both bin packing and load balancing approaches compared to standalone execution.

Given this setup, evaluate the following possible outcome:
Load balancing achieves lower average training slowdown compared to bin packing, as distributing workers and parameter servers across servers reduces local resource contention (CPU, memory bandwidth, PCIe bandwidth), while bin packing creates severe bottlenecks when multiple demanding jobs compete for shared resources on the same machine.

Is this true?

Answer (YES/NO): NO